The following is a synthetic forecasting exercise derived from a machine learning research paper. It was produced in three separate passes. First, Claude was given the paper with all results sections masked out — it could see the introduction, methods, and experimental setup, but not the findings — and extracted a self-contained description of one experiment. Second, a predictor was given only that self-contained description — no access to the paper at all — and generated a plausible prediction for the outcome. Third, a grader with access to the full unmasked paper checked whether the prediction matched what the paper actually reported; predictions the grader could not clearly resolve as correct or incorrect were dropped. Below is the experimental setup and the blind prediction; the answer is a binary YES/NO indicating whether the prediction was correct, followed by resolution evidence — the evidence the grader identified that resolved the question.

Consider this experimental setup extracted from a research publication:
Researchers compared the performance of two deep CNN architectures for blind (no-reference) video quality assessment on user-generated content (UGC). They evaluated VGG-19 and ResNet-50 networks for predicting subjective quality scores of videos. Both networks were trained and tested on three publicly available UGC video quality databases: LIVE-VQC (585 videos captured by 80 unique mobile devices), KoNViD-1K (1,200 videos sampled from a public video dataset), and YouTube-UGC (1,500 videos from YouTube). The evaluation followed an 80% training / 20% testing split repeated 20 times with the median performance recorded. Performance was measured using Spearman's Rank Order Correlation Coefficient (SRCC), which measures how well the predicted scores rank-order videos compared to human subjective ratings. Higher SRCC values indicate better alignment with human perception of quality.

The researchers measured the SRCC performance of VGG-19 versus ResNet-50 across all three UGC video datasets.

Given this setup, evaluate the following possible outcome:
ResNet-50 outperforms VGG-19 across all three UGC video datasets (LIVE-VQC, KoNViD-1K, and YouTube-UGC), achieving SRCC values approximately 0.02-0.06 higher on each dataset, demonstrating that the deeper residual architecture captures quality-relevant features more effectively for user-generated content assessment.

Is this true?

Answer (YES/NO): NO